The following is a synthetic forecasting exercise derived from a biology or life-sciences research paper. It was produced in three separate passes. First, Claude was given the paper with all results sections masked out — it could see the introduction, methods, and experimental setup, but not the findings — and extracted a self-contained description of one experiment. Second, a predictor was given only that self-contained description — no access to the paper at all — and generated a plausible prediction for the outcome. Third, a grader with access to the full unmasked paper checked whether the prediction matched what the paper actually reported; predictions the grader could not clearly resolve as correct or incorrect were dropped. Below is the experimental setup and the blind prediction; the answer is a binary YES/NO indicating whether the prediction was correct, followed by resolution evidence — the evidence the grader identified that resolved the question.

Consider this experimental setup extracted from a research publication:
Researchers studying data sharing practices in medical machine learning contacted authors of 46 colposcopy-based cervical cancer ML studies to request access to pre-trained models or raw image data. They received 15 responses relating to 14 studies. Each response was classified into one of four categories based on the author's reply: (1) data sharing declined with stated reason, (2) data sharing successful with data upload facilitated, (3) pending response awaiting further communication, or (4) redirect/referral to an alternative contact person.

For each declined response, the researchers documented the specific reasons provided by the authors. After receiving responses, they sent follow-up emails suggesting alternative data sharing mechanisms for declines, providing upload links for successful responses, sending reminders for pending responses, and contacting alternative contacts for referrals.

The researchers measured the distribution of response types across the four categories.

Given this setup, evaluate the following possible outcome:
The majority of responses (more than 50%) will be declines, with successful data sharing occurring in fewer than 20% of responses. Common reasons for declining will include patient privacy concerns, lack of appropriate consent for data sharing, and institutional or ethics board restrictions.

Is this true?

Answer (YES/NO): NO